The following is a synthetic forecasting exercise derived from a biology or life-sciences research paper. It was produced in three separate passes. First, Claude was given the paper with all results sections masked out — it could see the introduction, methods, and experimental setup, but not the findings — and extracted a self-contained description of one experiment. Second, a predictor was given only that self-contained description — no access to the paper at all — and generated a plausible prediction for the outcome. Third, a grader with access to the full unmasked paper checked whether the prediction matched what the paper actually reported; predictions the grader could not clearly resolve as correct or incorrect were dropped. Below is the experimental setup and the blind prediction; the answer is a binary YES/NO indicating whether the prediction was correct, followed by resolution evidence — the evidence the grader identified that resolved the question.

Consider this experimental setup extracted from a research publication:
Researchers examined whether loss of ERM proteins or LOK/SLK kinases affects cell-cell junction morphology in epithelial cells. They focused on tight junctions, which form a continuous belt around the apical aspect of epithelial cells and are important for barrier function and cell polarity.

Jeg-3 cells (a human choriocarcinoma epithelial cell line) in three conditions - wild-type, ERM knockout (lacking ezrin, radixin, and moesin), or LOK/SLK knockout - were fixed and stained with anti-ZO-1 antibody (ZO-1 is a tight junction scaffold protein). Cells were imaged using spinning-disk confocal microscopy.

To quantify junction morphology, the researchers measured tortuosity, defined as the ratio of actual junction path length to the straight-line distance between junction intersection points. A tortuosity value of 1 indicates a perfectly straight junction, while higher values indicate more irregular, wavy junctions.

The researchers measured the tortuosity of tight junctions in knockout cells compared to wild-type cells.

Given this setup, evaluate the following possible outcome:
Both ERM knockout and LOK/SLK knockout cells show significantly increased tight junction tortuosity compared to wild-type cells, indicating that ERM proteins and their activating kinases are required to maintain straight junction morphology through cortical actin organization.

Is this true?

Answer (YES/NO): YES